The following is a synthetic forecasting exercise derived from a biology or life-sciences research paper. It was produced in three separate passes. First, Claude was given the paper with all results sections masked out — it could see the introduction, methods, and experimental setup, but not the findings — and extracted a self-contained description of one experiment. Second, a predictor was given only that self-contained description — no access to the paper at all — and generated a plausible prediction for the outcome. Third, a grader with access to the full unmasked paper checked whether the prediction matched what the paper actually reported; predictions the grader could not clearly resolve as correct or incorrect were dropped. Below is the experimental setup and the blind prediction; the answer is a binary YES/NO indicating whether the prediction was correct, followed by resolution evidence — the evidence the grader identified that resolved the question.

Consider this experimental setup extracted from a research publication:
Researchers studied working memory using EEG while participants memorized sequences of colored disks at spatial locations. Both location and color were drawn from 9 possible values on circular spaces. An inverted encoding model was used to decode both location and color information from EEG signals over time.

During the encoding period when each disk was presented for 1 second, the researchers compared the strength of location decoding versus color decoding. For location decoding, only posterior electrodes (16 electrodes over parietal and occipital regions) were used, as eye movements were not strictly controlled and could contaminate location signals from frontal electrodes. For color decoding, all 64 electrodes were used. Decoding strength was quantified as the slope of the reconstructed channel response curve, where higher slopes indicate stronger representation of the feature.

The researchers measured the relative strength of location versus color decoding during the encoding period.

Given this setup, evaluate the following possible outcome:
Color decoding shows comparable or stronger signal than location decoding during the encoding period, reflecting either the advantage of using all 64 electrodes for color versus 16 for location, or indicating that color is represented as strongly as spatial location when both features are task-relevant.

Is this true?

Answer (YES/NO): NO